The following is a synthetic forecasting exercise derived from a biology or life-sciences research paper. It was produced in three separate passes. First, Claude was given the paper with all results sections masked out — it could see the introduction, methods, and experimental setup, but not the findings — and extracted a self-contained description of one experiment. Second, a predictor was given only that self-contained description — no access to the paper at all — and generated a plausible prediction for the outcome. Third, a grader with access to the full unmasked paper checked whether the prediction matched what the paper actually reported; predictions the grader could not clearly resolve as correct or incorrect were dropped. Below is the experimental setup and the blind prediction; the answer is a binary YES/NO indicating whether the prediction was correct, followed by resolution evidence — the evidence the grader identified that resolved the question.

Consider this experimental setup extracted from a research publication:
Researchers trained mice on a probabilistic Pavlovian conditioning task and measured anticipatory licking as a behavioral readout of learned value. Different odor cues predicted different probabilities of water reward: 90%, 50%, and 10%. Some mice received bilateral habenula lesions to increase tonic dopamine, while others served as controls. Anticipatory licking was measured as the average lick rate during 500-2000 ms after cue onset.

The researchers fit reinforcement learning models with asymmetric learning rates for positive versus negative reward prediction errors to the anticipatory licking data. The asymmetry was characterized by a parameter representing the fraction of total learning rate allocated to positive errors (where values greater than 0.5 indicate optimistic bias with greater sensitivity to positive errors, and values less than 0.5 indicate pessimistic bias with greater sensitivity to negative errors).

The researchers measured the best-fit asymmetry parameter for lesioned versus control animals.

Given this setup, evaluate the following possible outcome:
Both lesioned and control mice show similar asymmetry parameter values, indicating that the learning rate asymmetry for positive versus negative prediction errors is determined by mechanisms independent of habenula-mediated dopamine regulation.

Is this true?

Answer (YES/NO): NO